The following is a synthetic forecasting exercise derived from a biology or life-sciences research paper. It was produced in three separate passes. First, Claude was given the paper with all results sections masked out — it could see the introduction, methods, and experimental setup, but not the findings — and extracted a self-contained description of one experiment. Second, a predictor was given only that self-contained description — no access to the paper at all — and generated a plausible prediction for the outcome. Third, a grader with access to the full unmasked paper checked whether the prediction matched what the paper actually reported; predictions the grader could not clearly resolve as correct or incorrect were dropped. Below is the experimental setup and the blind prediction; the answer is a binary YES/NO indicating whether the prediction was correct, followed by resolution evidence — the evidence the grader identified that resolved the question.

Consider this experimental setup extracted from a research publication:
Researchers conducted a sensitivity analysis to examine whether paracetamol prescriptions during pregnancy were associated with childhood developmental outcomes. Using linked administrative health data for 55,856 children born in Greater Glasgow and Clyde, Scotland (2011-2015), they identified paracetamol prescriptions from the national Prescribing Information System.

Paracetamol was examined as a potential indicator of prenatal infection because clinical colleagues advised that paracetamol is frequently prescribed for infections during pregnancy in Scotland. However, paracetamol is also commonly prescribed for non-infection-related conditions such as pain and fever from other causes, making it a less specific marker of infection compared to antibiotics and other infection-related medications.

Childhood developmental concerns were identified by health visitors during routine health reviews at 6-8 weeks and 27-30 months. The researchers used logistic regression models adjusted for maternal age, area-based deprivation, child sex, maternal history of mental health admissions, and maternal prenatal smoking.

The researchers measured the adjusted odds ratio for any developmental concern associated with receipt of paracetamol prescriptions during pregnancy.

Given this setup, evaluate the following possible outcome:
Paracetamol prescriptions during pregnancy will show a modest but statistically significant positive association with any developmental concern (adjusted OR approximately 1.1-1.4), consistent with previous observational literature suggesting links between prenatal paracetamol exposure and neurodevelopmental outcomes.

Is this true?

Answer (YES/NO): YES